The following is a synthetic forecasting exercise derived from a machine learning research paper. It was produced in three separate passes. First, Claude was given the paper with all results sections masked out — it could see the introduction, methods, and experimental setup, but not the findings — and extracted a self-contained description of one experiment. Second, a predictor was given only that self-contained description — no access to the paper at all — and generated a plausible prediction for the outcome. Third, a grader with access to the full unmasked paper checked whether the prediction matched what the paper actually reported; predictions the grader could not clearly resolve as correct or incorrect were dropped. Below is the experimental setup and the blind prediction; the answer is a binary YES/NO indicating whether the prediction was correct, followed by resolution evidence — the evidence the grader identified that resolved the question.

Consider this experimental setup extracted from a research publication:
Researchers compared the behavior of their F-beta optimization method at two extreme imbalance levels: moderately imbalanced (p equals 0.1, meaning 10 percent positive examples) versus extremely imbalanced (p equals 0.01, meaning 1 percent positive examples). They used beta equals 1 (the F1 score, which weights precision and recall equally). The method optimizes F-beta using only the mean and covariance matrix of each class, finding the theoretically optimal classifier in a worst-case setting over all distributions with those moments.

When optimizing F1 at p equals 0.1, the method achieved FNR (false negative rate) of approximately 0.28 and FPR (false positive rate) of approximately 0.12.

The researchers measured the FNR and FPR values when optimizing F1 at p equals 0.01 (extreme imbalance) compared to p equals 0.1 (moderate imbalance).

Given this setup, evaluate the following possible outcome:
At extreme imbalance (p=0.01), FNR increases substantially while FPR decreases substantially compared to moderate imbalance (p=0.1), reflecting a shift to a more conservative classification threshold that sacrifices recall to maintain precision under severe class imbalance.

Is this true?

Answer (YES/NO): YES